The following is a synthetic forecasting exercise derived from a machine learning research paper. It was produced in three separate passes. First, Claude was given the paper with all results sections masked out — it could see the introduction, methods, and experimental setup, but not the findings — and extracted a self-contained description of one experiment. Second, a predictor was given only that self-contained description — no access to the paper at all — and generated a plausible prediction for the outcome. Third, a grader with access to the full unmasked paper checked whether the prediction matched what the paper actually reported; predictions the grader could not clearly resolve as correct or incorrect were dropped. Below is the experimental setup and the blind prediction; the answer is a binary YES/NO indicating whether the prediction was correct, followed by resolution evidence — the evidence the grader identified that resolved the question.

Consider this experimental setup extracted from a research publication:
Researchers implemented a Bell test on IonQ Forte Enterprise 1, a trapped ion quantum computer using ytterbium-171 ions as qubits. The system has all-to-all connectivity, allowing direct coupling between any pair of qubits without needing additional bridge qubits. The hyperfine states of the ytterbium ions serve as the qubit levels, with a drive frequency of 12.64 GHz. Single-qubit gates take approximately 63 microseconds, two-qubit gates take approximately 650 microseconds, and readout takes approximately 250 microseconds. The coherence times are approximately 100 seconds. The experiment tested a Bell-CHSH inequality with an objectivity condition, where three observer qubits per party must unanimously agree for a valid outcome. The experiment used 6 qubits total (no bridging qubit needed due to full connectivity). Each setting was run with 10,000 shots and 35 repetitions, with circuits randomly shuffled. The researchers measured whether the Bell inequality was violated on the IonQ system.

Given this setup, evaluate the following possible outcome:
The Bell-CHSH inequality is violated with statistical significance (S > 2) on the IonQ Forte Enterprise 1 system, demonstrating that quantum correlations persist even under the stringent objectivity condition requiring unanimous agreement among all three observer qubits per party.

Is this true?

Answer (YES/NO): YES